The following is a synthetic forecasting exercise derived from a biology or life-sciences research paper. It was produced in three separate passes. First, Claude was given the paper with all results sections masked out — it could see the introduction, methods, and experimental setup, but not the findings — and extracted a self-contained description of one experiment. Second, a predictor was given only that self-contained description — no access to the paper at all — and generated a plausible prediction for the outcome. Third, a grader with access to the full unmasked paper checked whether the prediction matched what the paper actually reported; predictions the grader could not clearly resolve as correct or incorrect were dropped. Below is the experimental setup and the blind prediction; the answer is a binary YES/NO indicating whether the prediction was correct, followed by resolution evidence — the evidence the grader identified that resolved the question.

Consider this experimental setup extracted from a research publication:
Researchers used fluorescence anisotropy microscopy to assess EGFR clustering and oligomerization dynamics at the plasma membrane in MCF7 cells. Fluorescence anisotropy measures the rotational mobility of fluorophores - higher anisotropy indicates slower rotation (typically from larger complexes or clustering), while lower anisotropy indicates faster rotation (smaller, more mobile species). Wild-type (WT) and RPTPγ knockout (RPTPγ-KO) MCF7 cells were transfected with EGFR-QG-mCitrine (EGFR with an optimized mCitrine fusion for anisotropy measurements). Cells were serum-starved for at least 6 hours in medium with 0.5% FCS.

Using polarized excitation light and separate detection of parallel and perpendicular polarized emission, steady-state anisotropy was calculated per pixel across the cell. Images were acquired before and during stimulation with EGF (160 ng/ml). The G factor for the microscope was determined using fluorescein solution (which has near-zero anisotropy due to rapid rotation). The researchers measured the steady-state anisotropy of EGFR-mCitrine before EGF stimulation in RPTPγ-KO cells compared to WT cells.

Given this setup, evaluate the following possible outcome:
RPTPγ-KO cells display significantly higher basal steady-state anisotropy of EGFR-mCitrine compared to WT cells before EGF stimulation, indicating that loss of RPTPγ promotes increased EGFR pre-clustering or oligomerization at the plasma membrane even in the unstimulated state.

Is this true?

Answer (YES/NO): NO